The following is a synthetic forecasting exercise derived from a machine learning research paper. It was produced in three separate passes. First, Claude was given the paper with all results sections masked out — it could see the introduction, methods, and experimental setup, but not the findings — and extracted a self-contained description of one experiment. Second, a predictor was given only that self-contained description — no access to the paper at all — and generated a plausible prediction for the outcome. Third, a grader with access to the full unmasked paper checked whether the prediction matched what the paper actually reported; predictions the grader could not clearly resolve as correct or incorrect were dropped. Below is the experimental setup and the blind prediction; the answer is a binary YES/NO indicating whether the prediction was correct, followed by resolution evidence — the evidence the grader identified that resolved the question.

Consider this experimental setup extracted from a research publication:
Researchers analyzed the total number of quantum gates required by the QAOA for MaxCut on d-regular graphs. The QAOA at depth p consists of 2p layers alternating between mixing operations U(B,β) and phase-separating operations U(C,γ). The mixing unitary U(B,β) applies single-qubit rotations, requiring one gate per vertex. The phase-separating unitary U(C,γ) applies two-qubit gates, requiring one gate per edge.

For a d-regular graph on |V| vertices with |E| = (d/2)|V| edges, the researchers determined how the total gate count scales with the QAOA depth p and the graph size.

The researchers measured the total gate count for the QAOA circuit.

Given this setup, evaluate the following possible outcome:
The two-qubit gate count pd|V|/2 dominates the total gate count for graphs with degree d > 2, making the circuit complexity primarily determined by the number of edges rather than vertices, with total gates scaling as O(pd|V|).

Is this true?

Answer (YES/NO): YES